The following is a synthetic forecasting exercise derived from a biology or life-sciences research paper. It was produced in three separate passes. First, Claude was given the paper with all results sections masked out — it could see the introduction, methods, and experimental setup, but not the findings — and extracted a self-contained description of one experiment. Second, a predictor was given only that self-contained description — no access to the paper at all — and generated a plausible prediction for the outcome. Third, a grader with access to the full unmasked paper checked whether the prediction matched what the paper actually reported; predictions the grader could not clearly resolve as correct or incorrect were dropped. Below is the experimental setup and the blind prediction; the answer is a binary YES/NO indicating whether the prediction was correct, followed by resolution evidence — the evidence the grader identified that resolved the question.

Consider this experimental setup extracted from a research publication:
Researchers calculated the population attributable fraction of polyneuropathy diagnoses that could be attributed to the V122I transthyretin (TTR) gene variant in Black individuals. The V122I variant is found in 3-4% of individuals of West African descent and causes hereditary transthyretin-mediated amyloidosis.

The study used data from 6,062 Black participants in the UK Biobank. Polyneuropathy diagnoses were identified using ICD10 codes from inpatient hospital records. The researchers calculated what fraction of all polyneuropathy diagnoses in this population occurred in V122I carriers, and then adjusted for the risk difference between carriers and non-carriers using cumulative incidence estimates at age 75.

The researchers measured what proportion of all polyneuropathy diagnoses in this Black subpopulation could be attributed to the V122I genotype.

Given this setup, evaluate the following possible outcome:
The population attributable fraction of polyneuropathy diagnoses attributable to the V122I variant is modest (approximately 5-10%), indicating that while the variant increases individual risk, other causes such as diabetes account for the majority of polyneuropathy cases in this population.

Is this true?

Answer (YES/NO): NO